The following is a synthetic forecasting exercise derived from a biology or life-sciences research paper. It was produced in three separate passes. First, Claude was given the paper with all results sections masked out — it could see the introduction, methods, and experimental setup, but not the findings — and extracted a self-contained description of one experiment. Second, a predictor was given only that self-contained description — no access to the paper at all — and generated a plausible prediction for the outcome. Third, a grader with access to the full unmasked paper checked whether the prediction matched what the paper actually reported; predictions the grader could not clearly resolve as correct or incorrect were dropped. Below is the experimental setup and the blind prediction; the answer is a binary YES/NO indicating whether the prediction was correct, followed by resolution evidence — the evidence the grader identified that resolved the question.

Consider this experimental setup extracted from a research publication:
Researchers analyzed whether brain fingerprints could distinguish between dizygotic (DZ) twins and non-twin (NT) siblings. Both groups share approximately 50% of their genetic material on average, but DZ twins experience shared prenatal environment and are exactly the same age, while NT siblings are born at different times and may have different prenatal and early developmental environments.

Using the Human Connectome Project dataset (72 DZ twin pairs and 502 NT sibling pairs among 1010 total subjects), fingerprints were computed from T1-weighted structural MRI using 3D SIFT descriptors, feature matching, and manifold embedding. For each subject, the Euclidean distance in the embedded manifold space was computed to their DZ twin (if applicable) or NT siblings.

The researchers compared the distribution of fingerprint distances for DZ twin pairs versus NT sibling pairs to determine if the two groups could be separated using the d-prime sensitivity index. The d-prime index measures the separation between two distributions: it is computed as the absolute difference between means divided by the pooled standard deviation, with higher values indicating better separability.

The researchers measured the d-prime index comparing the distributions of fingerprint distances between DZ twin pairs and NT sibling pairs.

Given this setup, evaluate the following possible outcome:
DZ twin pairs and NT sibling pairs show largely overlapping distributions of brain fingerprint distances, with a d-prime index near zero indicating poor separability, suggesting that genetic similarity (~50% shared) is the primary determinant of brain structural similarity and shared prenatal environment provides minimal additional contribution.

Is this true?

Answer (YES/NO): YES